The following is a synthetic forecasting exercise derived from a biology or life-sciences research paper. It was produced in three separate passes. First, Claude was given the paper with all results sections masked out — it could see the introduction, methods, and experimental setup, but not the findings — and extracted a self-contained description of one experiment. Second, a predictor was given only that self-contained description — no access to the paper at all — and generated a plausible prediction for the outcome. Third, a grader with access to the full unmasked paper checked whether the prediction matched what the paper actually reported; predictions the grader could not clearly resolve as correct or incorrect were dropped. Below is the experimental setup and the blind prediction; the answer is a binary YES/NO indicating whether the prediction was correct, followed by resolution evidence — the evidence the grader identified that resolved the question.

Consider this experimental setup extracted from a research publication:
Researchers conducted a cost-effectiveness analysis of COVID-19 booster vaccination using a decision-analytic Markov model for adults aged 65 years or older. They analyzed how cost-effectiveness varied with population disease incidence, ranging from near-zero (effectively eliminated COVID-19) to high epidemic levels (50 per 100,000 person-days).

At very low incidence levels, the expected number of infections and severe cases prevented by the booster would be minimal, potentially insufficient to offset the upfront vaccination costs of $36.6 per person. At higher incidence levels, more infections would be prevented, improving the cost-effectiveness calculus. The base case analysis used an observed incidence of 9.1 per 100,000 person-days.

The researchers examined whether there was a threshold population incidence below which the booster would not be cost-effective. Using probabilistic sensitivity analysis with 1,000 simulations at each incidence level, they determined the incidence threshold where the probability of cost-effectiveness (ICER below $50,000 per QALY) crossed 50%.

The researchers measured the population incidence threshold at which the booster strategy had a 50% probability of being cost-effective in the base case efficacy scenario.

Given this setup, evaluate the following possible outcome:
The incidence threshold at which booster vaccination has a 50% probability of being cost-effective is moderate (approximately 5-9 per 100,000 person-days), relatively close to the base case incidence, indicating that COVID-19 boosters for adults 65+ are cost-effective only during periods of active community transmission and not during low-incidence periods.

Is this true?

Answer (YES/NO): YES